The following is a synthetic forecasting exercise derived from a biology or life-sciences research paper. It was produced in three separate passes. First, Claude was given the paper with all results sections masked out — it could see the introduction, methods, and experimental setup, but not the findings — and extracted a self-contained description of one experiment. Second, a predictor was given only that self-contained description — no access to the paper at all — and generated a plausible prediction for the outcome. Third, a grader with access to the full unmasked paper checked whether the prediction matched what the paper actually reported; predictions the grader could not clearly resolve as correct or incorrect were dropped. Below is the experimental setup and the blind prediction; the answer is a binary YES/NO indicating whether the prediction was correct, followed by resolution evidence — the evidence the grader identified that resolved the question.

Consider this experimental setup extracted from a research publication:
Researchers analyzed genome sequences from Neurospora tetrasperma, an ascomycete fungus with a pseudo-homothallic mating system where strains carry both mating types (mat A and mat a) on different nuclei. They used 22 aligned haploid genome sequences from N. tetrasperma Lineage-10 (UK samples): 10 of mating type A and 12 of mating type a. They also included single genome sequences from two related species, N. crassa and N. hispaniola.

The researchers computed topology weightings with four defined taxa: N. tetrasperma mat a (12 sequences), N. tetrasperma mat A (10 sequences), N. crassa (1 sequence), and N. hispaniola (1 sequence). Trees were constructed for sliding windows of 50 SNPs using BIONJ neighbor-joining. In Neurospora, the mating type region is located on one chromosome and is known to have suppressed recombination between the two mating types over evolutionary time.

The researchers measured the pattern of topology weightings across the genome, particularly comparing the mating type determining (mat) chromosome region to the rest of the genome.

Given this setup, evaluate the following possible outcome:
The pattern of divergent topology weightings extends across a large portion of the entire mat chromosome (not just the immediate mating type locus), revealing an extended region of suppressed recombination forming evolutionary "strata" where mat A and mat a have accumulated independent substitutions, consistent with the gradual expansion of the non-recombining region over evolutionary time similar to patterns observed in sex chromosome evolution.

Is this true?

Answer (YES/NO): NO